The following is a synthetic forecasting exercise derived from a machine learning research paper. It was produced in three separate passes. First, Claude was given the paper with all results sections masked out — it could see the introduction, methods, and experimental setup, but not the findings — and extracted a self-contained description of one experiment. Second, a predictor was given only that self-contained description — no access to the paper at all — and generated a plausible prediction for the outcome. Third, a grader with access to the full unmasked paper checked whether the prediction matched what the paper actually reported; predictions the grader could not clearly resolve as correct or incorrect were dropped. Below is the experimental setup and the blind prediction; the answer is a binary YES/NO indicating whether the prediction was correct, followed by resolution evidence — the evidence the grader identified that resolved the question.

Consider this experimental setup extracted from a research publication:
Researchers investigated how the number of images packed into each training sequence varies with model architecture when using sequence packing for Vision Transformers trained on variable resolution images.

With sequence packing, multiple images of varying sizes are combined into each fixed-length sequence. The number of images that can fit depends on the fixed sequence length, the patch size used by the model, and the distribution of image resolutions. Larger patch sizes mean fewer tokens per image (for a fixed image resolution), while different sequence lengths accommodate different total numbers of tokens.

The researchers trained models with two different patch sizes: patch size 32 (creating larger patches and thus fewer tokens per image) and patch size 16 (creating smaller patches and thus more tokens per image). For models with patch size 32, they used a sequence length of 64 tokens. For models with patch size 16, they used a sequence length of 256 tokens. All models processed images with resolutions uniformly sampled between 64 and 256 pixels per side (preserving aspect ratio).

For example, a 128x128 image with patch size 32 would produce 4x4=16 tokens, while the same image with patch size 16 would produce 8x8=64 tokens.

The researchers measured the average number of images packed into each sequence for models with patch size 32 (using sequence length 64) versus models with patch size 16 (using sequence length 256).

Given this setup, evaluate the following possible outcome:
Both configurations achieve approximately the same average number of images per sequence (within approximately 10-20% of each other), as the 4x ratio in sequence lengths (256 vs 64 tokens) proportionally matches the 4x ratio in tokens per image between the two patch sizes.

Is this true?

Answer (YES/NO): YES